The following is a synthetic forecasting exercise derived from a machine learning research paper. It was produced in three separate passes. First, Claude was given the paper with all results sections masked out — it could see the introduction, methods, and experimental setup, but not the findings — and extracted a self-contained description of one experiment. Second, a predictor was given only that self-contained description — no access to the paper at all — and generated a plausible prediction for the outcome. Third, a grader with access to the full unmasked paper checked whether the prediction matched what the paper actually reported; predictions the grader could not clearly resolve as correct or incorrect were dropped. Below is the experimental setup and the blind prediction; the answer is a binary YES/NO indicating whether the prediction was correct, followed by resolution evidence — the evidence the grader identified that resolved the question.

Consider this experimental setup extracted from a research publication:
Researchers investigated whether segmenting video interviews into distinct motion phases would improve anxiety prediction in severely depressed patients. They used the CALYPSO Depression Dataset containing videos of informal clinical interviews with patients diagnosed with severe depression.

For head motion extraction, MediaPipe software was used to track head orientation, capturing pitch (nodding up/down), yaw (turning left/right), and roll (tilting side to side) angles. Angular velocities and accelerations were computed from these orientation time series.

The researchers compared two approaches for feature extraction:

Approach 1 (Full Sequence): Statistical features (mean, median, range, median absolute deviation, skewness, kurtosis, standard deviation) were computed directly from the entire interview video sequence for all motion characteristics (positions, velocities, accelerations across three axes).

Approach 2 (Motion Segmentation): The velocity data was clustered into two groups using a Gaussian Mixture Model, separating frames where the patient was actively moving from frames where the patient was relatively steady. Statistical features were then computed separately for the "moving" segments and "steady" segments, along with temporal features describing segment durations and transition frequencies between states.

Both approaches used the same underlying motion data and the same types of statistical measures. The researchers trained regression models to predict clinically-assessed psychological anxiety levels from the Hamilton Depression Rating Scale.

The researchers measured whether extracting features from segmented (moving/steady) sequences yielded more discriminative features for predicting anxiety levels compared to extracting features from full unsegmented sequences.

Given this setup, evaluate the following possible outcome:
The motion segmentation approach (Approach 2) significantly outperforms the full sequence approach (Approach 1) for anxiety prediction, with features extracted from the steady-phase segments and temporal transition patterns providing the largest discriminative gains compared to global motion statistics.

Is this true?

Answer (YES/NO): YES